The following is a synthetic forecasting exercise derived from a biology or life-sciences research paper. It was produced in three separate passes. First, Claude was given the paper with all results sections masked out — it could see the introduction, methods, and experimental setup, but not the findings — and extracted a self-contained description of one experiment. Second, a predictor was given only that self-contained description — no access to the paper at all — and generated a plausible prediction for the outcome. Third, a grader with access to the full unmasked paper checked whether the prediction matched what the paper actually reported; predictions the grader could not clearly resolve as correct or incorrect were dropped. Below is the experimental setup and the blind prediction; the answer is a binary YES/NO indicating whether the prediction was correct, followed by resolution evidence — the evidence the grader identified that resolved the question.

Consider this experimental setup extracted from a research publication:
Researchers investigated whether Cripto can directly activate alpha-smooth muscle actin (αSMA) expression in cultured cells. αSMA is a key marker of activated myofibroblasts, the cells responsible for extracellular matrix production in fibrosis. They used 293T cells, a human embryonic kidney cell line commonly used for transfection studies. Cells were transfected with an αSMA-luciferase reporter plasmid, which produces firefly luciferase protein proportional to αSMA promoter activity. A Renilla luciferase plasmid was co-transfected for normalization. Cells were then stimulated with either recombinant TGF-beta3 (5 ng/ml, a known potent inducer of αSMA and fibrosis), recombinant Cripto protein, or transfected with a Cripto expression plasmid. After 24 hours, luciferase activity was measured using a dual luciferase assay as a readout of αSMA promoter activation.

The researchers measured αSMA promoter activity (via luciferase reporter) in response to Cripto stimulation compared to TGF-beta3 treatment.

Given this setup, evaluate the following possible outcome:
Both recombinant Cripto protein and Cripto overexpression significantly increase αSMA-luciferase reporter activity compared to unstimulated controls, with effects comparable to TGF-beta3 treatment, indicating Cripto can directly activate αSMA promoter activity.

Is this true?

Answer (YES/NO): YES